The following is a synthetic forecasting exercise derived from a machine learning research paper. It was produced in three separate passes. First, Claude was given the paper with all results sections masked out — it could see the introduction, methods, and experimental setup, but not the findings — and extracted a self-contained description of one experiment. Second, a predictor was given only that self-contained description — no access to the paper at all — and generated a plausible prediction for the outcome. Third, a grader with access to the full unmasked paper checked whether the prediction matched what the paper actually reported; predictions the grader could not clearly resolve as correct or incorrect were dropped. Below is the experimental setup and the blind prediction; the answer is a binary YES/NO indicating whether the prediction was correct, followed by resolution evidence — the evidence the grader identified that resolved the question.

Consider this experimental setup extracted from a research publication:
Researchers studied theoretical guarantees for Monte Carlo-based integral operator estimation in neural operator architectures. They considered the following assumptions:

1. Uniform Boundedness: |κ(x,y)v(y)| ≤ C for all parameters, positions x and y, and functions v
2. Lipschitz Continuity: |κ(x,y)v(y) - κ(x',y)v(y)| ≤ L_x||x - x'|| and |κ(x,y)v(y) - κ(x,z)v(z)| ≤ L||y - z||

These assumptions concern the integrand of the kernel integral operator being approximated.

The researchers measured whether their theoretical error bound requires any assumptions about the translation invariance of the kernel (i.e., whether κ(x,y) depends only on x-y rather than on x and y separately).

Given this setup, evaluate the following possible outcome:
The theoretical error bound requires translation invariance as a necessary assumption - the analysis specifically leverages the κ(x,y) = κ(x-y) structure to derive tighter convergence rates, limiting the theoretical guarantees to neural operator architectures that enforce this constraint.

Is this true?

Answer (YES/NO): NO